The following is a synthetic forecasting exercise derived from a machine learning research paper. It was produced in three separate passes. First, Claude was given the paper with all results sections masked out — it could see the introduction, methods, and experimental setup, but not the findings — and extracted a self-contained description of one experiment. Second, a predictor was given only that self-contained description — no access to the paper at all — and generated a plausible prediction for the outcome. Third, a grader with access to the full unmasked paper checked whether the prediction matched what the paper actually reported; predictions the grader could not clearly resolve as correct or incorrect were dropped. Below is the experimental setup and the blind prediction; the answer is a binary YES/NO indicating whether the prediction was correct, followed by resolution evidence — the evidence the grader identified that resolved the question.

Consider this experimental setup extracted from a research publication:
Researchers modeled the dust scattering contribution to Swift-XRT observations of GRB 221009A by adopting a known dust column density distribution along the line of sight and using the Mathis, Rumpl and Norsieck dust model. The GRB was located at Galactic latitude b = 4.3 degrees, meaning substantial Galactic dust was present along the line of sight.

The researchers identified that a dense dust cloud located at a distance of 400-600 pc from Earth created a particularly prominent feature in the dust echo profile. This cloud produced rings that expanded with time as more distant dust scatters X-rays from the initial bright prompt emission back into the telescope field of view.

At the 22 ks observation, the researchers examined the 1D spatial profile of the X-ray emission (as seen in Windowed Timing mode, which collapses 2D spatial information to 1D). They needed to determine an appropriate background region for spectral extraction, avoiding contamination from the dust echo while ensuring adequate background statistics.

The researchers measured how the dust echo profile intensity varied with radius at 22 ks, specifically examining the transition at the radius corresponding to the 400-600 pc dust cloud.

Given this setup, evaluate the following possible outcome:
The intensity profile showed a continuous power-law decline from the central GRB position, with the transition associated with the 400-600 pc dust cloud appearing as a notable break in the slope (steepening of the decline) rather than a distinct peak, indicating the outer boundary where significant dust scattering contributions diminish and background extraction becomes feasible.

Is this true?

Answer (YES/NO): NO